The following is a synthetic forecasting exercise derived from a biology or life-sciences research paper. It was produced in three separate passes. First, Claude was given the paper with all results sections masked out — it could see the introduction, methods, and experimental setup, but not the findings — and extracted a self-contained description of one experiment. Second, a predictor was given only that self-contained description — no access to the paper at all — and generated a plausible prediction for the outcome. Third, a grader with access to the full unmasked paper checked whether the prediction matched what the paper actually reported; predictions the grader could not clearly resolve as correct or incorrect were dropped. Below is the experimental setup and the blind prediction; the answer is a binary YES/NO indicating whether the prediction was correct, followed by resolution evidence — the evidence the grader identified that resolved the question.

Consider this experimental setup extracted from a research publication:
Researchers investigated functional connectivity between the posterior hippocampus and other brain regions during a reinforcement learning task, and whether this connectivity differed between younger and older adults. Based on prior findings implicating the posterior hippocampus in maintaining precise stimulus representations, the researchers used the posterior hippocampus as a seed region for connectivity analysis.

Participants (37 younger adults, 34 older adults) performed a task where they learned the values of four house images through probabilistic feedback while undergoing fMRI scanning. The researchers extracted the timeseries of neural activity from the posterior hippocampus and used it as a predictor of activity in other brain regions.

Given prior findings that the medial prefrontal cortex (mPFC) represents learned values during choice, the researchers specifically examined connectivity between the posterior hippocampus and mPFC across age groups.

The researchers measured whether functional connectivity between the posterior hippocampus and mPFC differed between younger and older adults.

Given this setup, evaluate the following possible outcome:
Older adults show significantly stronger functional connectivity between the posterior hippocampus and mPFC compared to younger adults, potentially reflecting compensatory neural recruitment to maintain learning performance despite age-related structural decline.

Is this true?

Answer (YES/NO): NO